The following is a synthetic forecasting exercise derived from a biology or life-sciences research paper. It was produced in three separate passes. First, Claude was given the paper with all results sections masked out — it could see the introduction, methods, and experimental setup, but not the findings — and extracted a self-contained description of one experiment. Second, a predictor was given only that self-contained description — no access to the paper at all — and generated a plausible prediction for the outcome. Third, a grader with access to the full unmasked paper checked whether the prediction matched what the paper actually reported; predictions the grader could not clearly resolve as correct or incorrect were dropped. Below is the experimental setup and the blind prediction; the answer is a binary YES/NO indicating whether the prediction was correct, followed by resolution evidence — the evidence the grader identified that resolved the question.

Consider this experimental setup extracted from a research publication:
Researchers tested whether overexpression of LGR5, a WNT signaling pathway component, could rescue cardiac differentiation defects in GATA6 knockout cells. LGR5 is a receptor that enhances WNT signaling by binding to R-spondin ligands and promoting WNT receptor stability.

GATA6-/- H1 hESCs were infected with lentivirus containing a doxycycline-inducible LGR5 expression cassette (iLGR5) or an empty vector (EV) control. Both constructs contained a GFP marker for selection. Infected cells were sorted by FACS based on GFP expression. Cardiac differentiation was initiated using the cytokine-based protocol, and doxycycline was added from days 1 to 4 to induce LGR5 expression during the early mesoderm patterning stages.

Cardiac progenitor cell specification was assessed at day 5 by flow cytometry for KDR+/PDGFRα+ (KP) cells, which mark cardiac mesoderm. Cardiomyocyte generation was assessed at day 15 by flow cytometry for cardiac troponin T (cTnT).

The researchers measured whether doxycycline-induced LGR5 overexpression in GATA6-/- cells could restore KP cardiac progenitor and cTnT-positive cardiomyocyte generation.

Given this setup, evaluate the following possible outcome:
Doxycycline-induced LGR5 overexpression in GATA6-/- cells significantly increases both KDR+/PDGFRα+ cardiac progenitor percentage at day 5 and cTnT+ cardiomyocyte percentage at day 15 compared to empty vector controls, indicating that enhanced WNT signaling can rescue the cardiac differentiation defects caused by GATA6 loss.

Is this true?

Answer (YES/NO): NO